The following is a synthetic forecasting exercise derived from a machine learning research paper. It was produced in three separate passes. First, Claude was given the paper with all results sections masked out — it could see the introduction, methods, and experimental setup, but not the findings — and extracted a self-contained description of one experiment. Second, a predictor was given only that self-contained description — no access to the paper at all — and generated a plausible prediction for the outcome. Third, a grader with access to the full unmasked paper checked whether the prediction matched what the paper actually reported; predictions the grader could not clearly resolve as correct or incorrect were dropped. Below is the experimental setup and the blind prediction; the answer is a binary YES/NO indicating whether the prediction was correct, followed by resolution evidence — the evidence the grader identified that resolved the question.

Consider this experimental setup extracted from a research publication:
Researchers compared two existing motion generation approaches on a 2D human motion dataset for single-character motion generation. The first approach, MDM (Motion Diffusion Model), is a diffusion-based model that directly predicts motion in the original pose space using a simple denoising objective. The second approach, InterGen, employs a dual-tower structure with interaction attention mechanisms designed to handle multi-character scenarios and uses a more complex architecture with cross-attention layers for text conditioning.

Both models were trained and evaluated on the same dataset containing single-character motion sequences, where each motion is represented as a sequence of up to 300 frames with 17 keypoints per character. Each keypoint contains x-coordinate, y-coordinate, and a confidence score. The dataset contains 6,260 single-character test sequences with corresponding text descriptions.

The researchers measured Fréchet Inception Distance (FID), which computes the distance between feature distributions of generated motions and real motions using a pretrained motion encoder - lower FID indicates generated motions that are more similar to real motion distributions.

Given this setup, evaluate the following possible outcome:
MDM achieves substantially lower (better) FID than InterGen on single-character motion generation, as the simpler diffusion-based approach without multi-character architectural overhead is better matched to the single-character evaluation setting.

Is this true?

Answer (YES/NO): YES